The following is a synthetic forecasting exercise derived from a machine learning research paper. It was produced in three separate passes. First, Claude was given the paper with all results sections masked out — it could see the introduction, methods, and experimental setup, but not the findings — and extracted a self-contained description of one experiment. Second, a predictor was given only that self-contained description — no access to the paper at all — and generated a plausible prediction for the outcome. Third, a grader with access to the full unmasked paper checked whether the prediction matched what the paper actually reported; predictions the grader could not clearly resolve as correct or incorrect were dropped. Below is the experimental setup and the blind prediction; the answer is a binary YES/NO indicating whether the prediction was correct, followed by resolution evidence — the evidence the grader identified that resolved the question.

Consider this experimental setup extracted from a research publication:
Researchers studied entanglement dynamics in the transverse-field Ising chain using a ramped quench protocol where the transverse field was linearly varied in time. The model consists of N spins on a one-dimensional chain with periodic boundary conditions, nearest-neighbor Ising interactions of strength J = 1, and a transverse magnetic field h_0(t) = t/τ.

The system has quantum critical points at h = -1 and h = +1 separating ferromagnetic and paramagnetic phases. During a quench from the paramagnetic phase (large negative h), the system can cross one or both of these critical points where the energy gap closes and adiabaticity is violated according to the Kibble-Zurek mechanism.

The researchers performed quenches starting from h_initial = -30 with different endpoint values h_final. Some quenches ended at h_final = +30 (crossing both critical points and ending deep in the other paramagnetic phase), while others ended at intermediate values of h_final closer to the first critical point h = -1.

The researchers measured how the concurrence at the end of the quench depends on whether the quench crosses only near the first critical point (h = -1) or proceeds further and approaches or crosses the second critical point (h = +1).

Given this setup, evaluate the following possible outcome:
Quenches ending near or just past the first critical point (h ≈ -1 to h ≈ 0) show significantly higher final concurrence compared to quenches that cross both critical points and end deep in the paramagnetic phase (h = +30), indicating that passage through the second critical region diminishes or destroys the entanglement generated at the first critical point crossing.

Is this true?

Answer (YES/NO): NO